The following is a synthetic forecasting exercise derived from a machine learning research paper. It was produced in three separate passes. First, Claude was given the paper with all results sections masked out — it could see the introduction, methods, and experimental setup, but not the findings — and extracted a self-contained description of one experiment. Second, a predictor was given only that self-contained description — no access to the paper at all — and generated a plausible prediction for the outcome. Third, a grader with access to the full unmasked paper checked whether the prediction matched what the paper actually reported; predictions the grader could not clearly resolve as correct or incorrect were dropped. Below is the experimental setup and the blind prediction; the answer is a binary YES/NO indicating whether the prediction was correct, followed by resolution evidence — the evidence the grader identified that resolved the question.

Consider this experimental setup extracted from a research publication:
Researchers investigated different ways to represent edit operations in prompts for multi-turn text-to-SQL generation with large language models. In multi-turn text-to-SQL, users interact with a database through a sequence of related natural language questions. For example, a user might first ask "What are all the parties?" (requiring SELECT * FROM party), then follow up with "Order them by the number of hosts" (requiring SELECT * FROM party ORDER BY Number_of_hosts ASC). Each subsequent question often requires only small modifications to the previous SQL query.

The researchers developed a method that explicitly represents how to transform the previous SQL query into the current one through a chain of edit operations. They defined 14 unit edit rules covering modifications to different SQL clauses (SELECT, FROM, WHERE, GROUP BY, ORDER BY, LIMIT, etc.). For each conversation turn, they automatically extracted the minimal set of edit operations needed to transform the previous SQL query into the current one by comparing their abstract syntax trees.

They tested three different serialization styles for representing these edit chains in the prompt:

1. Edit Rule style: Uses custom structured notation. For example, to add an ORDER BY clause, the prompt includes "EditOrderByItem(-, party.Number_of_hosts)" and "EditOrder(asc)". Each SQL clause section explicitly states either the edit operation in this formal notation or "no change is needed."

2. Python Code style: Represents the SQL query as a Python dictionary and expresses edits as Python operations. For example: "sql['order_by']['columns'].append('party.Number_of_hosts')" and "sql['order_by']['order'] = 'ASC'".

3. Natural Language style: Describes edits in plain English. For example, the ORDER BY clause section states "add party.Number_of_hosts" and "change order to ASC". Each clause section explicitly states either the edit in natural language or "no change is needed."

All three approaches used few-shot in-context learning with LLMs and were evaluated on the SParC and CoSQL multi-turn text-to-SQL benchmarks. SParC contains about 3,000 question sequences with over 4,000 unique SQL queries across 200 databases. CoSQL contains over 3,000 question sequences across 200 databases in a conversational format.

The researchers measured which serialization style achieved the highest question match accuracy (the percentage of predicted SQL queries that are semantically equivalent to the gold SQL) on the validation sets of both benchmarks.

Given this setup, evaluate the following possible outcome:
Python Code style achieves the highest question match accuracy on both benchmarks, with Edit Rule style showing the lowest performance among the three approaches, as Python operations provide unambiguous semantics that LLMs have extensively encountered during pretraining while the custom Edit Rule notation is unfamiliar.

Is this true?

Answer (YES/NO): NO